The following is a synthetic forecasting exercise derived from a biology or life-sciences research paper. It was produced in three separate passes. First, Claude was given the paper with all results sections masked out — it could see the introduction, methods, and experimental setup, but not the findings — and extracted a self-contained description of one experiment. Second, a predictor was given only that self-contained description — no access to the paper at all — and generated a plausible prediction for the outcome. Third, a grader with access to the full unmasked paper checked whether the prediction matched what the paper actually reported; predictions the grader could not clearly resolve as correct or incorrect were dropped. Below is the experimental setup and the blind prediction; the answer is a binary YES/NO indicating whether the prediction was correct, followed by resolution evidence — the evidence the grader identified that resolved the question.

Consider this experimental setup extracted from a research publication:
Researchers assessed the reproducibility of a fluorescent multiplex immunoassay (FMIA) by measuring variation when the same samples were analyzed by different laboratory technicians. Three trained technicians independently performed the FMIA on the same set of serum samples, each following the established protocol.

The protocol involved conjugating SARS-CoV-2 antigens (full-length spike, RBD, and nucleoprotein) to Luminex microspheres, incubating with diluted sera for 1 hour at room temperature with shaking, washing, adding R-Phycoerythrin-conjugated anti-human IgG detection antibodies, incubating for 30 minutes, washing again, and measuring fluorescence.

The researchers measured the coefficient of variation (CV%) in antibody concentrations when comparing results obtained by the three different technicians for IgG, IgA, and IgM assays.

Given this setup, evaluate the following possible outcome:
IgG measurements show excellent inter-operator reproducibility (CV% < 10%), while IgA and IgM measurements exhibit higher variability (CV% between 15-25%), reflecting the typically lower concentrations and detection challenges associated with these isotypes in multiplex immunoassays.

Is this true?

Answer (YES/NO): NO